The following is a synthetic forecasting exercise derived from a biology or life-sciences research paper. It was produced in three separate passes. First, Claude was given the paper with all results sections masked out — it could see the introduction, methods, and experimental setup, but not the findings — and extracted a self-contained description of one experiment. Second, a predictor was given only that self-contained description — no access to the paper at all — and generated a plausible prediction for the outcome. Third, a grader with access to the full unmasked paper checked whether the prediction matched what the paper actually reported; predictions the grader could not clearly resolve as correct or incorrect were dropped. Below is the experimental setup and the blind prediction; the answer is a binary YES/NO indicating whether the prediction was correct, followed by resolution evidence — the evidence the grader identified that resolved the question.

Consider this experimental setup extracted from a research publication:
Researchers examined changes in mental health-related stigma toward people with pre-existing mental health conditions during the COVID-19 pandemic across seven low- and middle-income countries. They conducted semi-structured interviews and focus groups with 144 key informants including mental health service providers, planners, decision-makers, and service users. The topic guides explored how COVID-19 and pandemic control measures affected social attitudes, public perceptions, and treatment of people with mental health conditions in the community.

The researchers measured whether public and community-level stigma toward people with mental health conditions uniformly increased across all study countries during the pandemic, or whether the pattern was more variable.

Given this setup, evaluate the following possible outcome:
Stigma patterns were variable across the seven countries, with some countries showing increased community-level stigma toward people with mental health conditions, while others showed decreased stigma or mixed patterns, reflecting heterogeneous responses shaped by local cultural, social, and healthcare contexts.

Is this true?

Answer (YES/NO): YES